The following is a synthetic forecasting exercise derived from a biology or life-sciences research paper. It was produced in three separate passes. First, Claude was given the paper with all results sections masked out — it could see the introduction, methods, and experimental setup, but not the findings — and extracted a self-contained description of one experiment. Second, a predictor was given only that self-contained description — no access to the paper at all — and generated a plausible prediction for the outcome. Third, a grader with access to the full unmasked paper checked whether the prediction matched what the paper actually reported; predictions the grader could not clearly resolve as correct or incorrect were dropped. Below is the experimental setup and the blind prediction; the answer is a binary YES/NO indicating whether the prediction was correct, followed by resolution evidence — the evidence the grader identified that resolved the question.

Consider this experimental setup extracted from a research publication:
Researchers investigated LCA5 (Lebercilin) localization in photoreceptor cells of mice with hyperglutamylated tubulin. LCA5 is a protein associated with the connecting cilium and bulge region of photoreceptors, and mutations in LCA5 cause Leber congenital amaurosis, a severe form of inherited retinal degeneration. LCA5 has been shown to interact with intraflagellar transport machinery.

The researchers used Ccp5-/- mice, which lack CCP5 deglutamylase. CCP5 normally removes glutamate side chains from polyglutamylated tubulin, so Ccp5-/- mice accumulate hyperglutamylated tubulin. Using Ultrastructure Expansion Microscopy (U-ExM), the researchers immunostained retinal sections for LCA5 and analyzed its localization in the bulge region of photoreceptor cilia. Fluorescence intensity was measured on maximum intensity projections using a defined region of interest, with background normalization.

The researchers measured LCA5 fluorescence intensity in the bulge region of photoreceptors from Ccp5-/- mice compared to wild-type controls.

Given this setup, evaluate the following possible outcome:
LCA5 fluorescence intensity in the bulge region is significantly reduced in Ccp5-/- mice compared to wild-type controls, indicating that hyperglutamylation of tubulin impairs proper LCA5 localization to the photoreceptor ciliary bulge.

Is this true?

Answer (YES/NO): YES